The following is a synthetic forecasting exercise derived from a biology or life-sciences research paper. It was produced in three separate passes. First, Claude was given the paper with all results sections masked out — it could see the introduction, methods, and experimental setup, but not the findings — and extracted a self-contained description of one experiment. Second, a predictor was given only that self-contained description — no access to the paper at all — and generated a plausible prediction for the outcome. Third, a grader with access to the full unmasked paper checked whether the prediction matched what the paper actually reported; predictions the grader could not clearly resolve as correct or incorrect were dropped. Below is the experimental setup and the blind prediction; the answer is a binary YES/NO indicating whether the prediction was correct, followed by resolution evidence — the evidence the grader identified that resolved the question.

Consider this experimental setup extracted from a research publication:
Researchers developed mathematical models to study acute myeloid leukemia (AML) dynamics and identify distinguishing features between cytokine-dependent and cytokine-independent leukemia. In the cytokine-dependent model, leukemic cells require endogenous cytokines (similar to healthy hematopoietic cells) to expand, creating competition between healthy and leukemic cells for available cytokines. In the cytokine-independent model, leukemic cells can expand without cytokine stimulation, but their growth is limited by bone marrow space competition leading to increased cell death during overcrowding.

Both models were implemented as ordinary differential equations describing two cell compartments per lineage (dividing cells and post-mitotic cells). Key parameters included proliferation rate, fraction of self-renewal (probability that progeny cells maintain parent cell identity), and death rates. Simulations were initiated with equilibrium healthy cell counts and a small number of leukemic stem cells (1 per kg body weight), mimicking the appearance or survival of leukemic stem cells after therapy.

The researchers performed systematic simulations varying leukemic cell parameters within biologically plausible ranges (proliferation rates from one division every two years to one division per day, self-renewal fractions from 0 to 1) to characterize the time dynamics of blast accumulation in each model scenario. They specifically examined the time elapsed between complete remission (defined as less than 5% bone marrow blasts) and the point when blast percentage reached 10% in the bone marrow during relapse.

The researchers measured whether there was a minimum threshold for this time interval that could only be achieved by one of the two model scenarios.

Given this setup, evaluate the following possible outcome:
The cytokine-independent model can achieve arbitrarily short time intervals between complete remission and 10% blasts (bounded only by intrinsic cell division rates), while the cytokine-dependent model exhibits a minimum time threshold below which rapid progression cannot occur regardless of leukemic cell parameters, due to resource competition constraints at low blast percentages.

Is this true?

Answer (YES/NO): YES